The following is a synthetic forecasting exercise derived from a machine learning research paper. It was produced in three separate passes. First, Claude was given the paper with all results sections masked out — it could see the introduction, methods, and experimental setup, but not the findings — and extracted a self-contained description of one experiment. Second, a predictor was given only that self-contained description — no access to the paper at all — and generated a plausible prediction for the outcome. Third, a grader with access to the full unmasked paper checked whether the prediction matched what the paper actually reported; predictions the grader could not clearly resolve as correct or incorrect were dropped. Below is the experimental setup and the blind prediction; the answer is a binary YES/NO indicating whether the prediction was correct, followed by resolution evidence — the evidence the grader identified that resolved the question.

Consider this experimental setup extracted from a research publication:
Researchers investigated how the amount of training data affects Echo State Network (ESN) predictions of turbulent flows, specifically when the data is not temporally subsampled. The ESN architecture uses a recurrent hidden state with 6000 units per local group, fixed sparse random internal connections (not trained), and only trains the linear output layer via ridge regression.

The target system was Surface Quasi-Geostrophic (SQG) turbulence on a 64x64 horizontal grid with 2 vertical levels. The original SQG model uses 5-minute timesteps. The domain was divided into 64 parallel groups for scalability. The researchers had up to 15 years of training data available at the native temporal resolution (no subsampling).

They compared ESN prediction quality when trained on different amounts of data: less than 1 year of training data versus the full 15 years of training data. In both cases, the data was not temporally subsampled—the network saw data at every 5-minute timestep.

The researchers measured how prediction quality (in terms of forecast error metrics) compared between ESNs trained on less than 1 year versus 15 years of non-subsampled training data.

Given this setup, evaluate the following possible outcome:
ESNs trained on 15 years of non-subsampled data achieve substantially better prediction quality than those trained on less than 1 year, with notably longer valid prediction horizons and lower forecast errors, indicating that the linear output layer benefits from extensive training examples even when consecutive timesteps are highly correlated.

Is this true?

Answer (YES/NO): NO